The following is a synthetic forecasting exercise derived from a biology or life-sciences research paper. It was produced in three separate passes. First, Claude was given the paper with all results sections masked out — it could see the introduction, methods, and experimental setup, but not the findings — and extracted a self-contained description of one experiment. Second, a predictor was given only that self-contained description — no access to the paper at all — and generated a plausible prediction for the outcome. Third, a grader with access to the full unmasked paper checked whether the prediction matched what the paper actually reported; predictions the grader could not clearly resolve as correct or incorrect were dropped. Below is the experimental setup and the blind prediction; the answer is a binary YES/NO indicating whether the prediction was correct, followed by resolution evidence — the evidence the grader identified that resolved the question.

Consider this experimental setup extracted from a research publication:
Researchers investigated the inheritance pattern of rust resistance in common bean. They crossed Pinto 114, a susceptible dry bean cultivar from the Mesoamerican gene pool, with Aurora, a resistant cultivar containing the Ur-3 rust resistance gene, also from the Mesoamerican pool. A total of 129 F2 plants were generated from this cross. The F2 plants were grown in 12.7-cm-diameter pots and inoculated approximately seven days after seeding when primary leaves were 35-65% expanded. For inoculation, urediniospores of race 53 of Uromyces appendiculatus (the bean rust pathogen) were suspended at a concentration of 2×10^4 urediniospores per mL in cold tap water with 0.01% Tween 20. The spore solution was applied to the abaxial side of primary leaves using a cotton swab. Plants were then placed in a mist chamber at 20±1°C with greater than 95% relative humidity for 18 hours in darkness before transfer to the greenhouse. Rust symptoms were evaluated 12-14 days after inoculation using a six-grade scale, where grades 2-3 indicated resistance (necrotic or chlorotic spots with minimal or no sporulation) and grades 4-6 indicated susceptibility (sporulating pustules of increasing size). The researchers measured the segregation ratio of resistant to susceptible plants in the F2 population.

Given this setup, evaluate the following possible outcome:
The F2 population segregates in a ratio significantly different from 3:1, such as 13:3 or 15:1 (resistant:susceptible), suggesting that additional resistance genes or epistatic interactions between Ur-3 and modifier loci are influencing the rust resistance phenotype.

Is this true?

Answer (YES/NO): NO